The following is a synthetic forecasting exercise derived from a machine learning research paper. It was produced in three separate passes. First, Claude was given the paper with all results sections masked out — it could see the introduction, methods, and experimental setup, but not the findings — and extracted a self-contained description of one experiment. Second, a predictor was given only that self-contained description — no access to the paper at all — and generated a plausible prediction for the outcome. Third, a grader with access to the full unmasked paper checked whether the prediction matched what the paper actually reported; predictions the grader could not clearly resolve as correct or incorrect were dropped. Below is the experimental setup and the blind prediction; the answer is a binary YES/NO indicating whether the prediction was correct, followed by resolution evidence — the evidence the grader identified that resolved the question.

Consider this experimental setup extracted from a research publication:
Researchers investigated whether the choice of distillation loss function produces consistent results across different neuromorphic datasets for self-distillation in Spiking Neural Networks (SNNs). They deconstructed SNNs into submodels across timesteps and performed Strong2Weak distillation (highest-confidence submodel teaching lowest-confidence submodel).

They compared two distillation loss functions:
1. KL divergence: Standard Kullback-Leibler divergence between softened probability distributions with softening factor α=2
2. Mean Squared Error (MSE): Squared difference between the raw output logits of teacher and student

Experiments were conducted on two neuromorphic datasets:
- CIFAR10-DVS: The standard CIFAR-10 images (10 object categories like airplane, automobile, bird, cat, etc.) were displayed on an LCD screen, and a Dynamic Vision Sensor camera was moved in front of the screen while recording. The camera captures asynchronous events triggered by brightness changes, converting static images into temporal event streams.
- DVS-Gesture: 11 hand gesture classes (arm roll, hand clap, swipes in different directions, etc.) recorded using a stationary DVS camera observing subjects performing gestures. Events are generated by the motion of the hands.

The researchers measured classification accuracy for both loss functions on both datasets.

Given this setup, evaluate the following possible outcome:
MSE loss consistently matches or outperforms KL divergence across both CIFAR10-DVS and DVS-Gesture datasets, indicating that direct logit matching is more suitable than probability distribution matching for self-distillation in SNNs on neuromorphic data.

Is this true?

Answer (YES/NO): NO